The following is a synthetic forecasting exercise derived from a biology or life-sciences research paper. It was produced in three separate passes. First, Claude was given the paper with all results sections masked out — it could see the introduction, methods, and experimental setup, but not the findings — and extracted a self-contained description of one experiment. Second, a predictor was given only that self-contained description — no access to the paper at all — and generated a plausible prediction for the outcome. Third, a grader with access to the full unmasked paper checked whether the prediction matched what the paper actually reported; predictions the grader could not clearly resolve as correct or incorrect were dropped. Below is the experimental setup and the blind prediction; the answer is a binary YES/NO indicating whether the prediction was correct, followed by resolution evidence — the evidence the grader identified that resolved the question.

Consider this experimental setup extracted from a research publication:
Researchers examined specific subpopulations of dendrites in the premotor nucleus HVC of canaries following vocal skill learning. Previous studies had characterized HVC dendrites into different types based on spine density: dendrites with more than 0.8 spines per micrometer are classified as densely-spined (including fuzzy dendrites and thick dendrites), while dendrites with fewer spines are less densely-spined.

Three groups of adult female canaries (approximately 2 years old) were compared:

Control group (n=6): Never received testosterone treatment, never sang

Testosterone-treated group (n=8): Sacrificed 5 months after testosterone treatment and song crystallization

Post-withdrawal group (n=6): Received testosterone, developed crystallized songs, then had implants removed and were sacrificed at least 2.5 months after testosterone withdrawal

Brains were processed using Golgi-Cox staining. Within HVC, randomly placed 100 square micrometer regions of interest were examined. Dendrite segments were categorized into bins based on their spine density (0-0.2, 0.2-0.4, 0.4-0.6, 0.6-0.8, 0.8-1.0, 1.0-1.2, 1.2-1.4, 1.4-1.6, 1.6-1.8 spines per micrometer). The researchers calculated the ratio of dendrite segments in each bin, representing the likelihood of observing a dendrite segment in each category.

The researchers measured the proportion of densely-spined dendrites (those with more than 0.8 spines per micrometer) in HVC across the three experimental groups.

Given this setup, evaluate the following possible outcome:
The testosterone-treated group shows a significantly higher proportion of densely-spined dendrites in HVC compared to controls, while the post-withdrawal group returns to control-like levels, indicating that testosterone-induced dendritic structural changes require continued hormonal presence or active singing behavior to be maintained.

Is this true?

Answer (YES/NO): NO